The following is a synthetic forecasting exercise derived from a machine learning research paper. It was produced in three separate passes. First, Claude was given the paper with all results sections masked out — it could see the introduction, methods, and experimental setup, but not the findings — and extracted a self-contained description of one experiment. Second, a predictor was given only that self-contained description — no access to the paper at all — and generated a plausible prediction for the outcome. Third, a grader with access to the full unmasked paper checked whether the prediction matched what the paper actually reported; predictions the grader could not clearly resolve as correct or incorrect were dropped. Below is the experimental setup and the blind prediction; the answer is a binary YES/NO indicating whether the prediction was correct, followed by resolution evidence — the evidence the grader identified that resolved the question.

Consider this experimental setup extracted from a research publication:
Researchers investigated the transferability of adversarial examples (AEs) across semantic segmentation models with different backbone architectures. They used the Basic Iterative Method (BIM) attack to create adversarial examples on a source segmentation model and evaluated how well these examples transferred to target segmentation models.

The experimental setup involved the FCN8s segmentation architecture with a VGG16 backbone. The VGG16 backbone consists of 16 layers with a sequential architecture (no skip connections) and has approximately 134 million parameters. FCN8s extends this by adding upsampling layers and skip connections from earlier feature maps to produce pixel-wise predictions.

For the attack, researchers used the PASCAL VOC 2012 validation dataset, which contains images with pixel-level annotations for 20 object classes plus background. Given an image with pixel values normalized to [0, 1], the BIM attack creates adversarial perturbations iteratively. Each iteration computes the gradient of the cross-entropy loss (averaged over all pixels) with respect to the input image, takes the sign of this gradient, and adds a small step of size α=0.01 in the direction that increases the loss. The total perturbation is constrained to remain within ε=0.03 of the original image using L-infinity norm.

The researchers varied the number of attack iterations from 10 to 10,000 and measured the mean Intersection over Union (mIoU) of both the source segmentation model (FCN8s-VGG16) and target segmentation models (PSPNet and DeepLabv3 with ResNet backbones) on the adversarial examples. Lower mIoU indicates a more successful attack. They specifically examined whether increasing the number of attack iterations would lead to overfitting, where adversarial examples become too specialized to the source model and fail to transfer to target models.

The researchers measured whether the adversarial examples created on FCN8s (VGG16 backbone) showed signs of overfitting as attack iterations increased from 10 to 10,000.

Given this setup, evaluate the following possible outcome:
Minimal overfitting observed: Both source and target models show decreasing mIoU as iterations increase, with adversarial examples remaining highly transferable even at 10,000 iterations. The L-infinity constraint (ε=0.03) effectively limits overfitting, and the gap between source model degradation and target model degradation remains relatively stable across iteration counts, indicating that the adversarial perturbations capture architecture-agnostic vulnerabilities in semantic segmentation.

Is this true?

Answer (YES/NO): NO